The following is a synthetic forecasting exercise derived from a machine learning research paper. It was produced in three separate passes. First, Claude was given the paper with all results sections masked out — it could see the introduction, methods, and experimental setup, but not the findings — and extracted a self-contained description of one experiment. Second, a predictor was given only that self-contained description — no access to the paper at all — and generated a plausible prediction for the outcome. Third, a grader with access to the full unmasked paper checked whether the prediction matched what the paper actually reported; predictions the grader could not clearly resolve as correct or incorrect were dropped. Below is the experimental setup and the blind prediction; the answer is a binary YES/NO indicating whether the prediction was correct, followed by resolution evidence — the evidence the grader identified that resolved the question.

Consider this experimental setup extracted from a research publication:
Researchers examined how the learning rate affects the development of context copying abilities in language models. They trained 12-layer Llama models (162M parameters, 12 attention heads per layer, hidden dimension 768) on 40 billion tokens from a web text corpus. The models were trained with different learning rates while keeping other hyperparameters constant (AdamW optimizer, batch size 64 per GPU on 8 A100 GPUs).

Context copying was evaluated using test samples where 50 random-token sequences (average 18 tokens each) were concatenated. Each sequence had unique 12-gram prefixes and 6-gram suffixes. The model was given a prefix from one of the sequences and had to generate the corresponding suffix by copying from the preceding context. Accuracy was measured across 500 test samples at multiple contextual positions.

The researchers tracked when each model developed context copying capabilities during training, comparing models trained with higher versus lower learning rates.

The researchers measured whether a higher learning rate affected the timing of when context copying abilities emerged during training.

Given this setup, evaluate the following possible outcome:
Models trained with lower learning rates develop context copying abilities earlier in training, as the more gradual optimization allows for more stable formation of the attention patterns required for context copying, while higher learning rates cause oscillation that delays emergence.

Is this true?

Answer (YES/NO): NO